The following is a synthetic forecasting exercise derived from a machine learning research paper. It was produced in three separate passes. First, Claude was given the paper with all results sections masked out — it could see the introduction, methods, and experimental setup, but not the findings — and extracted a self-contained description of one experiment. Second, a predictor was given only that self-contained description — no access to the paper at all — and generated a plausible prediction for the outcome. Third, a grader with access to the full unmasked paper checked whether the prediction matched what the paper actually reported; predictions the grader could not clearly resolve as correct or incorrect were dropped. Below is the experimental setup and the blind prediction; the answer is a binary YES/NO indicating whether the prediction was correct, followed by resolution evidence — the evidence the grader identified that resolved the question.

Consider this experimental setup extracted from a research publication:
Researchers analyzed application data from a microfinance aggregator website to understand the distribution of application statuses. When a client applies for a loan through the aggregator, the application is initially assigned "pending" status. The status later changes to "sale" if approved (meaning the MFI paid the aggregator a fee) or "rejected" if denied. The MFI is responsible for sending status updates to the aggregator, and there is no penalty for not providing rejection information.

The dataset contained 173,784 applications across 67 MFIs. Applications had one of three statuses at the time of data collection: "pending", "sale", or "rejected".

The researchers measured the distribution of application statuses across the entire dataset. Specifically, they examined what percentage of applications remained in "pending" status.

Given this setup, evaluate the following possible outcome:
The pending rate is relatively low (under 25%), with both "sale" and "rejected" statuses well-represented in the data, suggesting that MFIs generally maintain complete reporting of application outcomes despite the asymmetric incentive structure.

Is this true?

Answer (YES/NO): NO